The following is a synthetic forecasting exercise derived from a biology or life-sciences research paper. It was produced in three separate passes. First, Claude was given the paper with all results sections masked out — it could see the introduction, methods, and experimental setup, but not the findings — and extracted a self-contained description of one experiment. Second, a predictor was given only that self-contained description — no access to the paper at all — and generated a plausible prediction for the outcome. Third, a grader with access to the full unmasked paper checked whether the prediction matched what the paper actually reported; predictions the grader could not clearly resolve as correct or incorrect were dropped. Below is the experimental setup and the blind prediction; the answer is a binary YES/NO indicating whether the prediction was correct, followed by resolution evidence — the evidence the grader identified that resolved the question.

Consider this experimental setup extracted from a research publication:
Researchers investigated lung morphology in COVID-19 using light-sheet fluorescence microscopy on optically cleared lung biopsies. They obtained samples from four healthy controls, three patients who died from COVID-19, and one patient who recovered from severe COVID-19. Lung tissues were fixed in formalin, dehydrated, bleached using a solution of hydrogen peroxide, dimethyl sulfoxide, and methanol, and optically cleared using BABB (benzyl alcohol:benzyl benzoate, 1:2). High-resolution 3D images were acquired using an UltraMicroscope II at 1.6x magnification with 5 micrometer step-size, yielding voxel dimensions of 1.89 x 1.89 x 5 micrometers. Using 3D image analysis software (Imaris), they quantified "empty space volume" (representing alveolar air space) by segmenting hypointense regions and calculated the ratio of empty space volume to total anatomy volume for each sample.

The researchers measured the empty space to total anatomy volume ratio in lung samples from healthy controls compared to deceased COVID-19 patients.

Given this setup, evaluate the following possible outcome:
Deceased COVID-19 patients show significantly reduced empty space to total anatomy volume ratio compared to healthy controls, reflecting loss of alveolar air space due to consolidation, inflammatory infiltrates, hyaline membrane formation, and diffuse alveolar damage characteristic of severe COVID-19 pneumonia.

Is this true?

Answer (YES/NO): YES